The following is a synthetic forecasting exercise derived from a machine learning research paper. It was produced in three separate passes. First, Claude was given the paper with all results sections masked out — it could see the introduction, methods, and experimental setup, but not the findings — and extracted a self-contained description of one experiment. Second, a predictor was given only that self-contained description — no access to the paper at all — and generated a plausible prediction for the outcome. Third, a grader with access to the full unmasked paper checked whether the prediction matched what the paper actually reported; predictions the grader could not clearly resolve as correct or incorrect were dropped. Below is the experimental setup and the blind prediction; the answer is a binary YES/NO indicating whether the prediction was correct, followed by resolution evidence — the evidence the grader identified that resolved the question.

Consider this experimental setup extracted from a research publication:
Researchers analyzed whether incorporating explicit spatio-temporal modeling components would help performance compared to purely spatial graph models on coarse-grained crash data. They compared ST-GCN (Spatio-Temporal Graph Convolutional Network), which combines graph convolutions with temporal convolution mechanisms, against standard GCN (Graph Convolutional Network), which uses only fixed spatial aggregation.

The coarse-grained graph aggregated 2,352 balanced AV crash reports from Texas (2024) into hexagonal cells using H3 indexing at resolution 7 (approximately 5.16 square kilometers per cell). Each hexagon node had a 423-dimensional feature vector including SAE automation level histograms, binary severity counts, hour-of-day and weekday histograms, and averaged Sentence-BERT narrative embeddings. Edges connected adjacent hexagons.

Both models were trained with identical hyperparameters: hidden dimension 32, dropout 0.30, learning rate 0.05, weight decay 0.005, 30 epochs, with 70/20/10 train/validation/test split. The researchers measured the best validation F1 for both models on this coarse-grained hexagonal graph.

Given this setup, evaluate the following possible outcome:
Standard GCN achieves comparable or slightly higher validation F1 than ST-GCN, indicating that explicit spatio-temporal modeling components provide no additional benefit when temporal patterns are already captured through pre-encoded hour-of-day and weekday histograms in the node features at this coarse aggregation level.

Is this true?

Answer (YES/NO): YES